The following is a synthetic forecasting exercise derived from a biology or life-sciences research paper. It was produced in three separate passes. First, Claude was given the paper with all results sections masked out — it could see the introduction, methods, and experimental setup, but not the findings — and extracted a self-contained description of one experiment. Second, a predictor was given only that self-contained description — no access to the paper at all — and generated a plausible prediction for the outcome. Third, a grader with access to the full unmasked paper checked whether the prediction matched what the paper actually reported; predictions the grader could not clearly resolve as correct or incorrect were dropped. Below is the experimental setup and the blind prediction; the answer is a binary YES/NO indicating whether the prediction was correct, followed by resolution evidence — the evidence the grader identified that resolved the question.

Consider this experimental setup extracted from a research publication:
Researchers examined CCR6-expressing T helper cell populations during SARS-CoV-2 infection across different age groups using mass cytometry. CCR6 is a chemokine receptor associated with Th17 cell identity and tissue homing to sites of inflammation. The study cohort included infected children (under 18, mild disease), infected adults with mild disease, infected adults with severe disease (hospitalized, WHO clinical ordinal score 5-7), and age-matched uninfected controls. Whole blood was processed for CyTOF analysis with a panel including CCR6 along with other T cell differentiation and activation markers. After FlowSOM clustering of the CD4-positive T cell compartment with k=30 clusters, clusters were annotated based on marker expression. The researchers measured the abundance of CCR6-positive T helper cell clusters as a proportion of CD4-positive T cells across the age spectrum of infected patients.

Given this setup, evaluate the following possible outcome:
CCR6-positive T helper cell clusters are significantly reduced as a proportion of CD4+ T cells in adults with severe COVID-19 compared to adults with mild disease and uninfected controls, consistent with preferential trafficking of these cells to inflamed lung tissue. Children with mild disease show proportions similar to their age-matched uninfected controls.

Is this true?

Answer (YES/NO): NO